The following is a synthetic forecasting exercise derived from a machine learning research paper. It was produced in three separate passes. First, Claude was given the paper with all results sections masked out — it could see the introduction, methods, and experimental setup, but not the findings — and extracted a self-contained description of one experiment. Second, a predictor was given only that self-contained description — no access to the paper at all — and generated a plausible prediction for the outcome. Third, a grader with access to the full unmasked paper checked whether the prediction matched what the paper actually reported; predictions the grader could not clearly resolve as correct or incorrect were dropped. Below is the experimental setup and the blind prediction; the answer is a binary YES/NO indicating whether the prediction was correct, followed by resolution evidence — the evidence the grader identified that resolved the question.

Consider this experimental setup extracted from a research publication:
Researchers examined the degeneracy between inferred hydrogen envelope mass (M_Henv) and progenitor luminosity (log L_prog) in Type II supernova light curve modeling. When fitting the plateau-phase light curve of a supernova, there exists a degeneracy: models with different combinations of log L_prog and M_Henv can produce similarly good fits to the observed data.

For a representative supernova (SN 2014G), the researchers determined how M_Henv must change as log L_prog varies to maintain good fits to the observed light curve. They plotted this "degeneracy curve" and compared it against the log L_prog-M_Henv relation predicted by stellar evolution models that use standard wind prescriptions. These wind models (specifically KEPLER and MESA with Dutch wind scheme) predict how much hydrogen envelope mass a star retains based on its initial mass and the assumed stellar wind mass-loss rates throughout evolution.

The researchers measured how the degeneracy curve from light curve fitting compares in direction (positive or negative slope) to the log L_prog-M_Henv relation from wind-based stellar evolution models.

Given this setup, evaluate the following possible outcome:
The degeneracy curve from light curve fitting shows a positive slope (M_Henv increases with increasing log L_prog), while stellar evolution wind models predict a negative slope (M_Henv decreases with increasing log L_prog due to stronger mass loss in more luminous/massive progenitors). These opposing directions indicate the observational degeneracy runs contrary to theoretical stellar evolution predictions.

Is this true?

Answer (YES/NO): NO